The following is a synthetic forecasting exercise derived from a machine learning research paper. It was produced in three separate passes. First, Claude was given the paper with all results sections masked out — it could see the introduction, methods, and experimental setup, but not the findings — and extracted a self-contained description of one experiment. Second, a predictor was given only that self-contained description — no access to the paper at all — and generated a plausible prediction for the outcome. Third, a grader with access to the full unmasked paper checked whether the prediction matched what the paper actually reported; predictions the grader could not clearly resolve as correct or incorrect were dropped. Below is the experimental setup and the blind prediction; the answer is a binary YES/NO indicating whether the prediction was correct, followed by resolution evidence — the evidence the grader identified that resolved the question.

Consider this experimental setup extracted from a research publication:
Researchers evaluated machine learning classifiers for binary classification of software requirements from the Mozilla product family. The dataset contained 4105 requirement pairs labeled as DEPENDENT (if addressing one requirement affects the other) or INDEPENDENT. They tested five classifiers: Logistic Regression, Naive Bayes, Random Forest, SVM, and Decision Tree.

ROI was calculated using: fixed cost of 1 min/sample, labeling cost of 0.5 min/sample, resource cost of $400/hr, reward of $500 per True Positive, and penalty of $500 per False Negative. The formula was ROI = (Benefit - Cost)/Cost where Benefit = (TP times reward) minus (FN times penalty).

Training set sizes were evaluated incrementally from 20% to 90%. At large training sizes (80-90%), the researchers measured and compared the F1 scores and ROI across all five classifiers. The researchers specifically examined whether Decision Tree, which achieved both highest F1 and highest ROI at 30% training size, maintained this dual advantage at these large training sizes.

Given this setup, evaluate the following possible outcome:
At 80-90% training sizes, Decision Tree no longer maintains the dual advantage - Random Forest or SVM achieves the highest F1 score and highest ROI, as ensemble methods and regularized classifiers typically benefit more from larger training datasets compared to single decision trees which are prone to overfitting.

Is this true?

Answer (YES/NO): NO